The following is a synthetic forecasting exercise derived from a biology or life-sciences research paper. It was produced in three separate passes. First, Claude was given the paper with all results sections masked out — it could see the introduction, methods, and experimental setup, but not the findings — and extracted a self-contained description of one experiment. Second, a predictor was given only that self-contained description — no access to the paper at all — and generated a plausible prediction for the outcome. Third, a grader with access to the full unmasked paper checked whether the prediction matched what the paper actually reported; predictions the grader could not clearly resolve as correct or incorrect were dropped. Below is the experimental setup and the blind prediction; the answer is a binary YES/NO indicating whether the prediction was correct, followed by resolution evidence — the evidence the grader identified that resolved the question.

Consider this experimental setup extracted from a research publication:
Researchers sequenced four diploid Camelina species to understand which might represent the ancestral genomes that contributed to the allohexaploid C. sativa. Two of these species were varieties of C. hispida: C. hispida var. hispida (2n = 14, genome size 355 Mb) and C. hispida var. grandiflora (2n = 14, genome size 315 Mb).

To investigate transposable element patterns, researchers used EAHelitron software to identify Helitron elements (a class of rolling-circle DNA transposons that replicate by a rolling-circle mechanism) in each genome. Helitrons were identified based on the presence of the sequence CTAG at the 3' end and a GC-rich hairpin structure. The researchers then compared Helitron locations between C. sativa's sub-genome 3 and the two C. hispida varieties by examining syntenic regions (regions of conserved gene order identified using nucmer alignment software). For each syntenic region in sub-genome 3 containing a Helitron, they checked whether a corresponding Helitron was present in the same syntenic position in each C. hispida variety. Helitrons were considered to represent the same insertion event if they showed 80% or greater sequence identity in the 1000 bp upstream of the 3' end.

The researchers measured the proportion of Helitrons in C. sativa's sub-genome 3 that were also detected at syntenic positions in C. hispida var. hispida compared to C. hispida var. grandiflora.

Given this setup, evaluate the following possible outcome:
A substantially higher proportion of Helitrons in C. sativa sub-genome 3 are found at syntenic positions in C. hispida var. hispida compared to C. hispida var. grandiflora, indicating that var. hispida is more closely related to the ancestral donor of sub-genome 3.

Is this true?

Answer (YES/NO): YES